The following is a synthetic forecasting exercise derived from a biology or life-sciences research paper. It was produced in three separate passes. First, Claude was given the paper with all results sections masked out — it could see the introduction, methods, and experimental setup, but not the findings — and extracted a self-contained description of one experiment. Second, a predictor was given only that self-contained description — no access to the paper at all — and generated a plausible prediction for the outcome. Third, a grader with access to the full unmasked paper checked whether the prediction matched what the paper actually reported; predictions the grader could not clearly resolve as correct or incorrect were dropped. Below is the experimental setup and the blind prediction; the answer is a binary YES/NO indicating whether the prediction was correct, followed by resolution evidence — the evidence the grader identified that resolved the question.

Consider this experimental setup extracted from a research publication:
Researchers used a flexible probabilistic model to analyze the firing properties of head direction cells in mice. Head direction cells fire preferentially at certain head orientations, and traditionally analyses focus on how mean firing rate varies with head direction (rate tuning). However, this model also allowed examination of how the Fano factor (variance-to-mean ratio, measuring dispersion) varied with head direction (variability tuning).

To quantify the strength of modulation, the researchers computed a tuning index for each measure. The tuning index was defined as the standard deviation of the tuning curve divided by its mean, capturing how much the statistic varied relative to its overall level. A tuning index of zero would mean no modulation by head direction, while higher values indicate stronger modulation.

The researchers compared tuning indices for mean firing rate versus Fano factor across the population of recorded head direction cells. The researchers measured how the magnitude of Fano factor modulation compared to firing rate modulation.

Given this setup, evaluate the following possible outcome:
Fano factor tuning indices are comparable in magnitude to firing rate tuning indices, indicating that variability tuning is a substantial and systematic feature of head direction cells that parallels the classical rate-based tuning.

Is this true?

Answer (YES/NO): YES